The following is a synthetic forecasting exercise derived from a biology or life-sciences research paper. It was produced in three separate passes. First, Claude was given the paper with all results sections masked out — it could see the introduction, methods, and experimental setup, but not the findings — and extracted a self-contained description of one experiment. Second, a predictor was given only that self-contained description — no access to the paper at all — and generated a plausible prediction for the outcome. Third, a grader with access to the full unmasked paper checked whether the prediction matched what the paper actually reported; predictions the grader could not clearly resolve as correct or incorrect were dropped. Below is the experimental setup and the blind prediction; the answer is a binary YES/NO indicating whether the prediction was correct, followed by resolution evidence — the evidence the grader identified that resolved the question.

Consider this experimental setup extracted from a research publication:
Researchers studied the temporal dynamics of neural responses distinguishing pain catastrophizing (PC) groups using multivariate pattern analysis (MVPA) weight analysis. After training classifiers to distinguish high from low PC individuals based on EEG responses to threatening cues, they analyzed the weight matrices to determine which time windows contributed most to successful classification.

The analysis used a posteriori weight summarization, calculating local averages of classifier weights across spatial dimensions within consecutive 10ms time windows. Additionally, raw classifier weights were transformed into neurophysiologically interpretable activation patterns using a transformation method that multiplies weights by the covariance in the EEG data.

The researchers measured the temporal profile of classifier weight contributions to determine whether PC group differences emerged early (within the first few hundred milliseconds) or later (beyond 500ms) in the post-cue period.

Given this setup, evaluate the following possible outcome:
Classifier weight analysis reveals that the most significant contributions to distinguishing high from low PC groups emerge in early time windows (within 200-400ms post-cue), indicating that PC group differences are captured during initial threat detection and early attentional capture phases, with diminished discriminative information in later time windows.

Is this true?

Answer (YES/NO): NO